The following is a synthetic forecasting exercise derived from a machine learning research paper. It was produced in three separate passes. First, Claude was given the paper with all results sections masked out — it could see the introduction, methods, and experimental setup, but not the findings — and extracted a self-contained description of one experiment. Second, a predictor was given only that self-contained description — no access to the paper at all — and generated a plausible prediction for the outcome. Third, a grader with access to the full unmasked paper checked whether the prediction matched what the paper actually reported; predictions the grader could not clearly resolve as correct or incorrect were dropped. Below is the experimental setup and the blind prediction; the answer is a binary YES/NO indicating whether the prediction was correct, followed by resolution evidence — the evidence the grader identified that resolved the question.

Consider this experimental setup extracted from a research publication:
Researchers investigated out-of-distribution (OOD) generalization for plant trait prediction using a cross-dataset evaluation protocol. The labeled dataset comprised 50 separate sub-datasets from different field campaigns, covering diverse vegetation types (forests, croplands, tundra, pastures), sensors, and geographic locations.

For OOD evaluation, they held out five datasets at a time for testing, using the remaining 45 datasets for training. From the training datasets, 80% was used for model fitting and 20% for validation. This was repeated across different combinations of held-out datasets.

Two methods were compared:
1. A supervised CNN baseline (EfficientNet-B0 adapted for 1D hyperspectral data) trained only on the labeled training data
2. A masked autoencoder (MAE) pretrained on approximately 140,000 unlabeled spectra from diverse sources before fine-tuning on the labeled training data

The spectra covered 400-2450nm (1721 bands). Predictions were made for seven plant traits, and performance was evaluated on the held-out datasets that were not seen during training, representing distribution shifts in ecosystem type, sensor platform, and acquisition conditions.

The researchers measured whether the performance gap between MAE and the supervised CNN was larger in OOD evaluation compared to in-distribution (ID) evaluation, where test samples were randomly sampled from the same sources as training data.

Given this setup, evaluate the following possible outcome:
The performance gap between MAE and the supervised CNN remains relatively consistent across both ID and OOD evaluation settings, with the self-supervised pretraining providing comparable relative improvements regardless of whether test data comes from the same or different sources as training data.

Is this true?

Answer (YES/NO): NO